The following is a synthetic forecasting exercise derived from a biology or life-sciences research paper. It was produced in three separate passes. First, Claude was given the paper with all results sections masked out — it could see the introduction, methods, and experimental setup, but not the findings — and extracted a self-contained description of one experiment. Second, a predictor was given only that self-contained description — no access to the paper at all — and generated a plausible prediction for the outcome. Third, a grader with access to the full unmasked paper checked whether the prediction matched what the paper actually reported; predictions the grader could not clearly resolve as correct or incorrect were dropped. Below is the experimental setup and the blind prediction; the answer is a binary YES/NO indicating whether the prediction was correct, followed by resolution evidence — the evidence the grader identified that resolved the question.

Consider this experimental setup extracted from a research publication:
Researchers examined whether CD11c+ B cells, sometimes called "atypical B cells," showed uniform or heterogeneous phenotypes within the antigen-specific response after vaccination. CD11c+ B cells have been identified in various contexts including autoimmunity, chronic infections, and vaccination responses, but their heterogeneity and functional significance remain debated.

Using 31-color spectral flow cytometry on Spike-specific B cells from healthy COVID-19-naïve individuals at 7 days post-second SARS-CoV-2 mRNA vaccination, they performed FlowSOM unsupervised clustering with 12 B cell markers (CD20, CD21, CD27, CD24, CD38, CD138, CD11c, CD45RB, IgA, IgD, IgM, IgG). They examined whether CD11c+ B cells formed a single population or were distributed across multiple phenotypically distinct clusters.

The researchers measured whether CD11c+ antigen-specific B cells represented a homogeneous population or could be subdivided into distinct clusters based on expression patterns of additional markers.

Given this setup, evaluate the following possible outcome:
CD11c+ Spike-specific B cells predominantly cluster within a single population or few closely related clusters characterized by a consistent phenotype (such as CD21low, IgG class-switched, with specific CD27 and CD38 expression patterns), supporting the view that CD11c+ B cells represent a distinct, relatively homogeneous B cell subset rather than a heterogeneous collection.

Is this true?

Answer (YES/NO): NO